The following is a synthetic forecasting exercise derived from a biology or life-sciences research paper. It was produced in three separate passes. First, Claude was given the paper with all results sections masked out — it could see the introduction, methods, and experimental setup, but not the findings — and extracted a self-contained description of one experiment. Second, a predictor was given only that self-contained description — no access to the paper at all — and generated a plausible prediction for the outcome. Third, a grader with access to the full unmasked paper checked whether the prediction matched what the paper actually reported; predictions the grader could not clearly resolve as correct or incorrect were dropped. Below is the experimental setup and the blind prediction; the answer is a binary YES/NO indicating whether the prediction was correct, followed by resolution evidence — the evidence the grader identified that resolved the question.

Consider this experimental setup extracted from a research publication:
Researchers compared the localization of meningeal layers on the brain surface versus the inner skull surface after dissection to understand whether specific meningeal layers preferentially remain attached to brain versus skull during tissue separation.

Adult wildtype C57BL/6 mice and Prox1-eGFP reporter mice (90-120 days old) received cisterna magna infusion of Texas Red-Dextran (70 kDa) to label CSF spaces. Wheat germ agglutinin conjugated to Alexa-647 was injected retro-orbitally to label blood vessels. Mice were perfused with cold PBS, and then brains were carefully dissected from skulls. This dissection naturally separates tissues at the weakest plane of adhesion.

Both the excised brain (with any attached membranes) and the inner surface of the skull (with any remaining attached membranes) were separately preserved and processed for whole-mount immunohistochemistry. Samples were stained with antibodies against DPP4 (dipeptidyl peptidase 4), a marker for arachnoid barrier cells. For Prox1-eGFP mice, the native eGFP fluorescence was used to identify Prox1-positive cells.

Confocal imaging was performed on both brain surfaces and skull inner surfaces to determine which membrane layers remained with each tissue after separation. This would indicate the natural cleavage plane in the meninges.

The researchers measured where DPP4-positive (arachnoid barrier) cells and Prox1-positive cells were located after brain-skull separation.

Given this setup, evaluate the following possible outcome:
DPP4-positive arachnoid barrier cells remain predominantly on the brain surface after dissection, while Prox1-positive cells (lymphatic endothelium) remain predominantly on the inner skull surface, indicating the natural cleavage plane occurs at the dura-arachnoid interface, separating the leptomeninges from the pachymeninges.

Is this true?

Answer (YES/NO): NO